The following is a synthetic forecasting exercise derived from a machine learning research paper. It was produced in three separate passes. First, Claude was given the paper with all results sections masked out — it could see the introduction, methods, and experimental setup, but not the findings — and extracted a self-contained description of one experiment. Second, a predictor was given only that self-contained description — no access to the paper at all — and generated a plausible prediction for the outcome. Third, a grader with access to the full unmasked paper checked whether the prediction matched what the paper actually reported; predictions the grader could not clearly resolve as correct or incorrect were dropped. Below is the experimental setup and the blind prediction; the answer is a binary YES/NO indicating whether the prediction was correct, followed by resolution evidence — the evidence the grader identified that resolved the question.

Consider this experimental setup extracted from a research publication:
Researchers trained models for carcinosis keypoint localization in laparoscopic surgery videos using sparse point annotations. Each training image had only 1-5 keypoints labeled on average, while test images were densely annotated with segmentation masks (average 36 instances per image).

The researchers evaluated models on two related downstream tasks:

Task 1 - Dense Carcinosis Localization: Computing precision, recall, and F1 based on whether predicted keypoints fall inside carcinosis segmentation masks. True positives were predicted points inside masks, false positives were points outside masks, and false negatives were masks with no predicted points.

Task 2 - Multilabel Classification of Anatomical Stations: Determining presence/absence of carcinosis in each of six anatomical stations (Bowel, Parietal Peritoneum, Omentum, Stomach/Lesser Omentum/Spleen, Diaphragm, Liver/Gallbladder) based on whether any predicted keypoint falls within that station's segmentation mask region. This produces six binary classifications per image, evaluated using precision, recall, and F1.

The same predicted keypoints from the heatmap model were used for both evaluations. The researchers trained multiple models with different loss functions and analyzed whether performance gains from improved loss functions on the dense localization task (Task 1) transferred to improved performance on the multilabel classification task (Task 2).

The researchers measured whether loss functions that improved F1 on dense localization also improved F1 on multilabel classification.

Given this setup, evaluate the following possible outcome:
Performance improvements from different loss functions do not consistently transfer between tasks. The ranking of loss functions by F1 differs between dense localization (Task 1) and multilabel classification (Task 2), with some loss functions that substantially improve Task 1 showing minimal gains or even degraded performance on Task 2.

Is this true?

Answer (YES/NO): NO